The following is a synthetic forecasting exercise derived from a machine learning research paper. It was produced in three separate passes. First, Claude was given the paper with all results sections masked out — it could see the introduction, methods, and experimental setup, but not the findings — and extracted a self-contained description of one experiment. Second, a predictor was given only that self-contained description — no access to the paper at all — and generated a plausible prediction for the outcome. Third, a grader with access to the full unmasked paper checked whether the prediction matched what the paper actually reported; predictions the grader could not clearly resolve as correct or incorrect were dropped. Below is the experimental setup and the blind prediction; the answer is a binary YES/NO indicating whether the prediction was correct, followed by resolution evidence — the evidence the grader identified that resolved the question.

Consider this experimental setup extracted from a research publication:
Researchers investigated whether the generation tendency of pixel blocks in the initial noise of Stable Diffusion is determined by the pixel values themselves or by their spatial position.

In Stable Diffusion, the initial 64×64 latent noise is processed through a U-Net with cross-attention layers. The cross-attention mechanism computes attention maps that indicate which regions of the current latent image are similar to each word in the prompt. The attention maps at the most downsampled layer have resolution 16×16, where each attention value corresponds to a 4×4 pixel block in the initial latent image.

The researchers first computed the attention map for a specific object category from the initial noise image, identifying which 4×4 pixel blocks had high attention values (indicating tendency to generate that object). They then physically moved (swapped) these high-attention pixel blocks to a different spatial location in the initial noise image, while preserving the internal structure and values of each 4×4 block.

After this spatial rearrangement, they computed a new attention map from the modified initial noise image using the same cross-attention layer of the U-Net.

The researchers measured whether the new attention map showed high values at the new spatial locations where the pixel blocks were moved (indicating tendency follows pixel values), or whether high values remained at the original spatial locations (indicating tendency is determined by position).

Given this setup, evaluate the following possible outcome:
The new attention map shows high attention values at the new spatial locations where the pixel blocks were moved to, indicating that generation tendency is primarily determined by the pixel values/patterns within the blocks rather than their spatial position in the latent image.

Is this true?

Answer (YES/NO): YES